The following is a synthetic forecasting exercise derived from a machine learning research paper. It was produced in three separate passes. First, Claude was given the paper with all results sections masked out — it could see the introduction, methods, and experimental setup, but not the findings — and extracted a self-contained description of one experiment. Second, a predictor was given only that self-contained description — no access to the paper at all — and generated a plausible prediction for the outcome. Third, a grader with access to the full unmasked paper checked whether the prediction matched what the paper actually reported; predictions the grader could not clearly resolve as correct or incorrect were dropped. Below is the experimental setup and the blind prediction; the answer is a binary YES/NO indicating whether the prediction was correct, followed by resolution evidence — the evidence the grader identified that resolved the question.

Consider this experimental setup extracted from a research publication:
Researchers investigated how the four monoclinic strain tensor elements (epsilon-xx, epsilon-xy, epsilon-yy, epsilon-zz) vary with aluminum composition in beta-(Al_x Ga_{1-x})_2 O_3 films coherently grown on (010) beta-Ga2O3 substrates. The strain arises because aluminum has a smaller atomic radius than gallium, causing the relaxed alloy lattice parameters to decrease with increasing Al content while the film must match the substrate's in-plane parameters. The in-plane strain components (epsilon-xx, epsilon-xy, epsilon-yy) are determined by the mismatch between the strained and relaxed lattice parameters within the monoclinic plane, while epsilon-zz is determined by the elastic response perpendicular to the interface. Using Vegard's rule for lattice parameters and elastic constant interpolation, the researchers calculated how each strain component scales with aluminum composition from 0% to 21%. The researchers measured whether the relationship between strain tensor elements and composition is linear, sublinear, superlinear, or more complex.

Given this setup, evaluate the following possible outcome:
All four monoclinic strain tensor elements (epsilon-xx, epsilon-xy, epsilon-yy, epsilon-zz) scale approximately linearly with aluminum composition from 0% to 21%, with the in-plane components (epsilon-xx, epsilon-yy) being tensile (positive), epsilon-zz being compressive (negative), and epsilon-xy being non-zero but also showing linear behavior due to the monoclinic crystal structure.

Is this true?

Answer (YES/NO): YES